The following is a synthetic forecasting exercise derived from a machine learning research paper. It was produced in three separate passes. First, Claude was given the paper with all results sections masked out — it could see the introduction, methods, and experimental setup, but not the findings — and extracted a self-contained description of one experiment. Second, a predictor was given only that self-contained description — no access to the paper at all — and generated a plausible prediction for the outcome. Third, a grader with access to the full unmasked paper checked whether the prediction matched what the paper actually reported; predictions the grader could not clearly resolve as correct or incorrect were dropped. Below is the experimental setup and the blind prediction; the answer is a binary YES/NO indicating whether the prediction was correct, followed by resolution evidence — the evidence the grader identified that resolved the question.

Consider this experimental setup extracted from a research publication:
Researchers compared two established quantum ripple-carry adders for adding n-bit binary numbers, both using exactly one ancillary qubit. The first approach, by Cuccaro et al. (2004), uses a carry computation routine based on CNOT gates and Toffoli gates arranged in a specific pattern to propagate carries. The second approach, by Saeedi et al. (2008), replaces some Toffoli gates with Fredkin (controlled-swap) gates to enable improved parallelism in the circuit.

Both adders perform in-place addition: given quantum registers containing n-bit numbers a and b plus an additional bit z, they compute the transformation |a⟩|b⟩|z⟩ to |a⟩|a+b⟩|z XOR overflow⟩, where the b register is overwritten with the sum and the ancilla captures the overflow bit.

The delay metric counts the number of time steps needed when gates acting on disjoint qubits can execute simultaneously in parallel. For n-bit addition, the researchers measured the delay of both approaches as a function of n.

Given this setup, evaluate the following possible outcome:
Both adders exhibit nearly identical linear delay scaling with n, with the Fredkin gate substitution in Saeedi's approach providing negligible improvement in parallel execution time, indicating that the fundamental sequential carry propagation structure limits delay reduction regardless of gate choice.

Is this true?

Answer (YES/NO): NO